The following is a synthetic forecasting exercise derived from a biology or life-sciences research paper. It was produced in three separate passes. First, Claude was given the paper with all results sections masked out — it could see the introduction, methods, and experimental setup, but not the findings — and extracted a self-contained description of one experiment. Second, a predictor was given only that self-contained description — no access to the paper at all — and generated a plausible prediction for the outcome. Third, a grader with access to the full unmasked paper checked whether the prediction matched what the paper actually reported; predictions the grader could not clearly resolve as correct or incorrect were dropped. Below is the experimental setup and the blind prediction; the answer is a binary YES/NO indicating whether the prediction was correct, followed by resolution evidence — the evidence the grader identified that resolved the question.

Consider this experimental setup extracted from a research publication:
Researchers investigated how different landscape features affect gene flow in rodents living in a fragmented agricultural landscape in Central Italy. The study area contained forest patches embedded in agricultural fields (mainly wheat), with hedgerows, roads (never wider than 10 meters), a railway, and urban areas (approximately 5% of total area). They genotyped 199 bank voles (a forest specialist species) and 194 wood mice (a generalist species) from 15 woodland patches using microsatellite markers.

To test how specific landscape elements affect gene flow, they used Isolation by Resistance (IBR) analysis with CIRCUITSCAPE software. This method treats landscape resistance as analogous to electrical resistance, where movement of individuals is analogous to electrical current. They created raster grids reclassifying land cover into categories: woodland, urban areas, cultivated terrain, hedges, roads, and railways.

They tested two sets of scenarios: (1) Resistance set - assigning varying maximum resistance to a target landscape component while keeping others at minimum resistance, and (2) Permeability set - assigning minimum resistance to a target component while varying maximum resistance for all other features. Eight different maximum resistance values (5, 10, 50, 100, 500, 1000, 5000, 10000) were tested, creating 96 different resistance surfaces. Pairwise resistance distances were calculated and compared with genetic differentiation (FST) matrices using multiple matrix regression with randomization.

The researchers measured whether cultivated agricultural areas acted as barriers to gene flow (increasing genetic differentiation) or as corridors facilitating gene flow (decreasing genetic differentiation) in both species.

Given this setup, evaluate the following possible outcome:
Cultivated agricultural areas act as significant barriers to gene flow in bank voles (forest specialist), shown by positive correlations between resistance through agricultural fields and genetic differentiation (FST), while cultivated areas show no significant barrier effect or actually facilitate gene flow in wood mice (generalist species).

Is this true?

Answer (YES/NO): NO